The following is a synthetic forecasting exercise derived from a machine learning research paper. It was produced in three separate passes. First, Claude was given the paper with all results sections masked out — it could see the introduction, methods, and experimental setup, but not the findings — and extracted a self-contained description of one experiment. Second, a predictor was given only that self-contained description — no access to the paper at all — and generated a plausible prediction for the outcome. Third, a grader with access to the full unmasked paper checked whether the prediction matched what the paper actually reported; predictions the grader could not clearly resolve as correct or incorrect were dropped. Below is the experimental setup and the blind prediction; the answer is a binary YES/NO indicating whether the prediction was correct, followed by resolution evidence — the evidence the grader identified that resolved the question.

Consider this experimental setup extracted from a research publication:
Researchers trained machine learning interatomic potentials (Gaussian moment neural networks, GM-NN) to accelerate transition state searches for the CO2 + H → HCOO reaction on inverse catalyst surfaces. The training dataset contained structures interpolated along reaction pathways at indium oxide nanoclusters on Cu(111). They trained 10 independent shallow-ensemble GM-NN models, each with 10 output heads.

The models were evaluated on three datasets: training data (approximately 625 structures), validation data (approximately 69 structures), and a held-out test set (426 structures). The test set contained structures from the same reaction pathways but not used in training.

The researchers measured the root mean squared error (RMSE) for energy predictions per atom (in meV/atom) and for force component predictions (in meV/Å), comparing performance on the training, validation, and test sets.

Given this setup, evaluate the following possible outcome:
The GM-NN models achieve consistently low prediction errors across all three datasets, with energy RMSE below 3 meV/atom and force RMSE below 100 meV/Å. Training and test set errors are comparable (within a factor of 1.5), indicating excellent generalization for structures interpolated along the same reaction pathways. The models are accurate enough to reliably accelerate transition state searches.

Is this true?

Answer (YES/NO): NO